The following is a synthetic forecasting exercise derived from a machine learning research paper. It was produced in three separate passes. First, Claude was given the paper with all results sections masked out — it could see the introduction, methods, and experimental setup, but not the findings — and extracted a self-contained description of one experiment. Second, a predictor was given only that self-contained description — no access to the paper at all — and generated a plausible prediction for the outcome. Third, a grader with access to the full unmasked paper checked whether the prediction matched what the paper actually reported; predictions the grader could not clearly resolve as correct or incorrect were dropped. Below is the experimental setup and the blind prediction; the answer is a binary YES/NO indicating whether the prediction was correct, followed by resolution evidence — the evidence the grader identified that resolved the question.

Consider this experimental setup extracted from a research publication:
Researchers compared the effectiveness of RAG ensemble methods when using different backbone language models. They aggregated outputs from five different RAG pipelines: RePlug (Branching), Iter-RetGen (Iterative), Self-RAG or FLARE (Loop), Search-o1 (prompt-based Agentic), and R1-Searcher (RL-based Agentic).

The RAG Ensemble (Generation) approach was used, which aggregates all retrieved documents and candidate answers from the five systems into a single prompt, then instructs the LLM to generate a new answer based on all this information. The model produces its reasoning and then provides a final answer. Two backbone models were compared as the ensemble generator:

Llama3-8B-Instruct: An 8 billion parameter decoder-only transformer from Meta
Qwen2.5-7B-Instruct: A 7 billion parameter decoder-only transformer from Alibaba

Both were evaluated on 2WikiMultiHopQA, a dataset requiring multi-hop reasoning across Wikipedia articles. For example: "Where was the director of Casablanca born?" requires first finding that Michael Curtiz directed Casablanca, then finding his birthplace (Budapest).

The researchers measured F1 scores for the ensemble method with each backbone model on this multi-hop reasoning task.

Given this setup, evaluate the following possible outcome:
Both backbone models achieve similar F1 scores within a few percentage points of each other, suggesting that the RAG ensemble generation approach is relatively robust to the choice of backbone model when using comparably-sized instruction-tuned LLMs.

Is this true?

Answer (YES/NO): NO